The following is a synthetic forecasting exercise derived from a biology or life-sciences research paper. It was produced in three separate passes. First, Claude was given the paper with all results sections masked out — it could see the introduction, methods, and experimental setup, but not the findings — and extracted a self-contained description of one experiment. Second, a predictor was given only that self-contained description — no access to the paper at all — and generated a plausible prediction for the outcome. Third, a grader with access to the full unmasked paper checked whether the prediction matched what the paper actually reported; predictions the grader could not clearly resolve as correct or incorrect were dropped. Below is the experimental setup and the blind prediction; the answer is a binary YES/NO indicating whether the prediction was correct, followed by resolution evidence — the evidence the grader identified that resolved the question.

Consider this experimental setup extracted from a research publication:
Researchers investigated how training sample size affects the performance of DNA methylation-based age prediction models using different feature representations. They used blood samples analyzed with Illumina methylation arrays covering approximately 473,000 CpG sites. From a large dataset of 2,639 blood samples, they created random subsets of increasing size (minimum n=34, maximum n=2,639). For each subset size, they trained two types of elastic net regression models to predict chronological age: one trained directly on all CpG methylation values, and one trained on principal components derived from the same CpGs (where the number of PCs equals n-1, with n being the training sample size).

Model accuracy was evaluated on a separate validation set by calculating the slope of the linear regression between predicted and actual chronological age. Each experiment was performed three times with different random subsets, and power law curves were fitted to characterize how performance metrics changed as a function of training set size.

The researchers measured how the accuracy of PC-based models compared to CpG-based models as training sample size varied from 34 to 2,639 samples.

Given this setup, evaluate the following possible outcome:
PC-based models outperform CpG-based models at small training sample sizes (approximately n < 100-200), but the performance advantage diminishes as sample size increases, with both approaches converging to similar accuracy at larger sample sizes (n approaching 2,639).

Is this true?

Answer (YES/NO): NO